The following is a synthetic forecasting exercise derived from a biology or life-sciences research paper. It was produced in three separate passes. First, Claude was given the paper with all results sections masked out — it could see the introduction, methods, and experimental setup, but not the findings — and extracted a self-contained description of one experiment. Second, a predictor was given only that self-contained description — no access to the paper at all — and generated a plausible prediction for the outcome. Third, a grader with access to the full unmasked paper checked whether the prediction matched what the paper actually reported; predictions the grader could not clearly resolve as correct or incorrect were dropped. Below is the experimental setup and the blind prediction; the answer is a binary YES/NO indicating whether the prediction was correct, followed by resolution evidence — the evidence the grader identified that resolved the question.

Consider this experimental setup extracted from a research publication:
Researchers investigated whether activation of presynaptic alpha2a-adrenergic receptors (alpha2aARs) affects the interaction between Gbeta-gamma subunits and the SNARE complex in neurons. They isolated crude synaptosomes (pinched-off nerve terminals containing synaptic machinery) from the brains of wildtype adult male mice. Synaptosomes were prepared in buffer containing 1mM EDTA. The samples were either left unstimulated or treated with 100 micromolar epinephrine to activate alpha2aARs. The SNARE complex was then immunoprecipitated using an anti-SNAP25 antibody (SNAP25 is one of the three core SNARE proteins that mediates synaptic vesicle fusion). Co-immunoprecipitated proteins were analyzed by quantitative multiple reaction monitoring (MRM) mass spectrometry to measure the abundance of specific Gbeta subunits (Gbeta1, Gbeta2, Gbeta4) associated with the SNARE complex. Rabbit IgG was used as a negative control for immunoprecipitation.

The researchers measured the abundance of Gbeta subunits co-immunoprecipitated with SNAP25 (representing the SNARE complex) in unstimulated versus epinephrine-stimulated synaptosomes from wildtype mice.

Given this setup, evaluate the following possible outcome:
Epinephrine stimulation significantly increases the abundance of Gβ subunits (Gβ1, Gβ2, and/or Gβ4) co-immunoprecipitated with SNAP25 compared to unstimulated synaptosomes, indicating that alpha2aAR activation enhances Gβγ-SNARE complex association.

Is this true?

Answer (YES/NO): YES